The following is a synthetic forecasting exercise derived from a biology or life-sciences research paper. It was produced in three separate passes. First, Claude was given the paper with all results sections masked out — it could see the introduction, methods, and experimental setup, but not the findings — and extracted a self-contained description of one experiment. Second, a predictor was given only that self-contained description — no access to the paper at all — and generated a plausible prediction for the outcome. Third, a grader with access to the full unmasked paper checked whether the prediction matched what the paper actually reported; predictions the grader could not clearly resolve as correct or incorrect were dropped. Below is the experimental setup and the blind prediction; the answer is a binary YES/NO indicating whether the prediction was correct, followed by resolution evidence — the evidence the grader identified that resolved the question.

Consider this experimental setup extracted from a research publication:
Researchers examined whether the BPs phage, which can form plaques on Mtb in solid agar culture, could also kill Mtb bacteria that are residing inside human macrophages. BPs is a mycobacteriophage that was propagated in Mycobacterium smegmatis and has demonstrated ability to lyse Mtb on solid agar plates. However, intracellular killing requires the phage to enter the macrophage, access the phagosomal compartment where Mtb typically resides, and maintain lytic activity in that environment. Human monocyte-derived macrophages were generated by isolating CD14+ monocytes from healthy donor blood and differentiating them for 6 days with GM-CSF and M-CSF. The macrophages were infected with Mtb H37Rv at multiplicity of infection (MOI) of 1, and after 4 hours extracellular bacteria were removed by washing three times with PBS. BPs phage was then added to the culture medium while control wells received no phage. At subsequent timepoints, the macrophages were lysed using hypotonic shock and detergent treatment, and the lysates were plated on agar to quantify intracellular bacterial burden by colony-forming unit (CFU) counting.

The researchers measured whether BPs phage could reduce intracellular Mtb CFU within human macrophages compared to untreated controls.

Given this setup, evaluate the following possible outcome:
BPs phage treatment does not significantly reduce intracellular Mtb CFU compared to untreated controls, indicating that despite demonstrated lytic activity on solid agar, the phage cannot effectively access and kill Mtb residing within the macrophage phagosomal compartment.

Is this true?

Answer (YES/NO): YES